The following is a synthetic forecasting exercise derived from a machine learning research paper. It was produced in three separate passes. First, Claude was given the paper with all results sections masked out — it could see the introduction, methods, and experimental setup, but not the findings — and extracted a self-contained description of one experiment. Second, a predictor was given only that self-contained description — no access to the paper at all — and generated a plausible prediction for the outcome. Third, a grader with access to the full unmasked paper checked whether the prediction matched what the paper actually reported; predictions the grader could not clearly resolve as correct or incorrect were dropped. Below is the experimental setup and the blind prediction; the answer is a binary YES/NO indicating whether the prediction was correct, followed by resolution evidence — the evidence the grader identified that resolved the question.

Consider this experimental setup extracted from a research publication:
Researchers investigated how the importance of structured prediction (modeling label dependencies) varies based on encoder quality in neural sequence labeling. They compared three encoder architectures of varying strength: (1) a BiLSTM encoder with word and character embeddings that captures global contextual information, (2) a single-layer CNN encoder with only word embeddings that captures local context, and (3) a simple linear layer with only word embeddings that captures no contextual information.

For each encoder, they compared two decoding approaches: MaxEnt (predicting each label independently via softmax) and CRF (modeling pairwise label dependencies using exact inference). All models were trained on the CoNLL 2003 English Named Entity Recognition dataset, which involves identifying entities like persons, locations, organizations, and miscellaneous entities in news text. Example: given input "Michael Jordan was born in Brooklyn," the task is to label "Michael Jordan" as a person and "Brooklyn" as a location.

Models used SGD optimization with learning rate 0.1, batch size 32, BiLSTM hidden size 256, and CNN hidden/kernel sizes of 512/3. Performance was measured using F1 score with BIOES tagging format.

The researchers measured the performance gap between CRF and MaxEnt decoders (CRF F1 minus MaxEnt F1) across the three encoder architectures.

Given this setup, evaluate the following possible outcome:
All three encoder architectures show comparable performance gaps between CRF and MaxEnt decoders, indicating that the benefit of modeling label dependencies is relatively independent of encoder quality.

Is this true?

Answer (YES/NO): NO